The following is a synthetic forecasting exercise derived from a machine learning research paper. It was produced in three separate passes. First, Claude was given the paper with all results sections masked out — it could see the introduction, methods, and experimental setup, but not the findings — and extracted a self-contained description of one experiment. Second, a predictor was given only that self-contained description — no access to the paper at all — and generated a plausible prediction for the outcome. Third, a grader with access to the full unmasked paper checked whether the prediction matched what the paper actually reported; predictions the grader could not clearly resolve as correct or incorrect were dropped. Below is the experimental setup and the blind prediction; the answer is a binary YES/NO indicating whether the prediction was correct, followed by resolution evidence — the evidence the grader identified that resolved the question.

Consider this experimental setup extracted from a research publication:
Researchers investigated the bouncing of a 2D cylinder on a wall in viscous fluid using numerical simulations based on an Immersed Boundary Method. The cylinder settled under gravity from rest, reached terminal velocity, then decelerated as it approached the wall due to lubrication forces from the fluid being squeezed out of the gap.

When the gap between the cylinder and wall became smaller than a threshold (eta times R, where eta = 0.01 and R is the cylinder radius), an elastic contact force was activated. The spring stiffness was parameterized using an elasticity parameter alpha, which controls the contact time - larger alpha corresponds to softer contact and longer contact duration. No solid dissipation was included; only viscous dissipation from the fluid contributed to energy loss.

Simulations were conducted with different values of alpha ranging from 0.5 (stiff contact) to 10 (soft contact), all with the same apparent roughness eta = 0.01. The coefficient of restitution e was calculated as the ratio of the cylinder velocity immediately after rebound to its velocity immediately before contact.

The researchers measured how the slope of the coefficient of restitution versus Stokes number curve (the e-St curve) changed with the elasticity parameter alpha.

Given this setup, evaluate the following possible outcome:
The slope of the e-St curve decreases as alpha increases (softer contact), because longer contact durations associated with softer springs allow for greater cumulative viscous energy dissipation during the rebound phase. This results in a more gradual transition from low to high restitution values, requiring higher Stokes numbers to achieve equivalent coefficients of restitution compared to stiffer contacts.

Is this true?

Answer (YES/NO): YES